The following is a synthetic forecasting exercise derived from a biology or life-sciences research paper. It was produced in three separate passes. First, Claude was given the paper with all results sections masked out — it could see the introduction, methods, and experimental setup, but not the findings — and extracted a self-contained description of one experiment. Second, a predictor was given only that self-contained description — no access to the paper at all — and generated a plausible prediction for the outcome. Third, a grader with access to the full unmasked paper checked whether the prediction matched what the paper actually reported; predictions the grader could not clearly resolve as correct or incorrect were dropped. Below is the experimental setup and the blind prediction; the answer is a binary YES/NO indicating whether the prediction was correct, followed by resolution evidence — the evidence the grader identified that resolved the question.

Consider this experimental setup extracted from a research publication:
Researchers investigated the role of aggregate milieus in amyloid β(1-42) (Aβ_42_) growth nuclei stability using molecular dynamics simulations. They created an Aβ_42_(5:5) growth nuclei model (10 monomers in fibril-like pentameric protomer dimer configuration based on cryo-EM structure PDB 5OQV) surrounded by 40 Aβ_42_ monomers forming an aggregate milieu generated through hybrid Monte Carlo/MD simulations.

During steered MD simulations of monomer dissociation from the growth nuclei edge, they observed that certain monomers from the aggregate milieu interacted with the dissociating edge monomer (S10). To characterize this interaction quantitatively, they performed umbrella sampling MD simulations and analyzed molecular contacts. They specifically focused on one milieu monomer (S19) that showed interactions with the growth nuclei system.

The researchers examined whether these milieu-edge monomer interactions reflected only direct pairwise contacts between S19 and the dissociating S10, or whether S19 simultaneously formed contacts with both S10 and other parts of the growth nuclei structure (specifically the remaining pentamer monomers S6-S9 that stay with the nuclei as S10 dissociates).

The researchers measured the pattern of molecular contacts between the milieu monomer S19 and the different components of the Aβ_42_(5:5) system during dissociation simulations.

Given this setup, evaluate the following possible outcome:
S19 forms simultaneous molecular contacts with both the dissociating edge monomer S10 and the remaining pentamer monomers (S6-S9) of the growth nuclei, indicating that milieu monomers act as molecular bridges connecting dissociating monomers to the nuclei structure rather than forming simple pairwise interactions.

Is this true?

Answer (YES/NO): YES